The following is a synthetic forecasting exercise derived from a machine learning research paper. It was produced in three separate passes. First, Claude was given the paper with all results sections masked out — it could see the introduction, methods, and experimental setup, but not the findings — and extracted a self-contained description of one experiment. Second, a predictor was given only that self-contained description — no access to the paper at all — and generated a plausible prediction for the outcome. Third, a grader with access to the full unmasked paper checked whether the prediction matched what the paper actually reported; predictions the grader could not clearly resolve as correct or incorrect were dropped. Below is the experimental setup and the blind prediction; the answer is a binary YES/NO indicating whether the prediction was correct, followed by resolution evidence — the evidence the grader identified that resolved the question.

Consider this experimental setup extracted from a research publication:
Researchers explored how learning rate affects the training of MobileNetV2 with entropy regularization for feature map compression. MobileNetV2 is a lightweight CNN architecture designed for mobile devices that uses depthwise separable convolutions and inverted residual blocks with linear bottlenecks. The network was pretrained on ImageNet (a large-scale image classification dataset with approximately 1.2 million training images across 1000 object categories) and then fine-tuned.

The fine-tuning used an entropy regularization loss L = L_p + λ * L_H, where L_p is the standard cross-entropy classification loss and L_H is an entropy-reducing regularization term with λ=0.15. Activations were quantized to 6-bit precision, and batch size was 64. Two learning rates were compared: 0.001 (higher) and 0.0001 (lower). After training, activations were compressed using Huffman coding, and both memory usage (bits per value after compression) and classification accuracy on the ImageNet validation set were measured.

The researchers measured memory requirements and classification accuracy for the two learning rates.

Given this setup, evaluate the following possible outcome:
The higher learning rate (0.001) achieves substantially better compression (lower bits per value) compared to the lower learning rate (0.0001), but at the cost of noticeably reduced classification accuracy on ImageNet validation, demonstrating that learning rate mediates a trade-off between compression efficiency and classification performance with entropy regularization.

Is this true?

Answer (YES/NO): YES